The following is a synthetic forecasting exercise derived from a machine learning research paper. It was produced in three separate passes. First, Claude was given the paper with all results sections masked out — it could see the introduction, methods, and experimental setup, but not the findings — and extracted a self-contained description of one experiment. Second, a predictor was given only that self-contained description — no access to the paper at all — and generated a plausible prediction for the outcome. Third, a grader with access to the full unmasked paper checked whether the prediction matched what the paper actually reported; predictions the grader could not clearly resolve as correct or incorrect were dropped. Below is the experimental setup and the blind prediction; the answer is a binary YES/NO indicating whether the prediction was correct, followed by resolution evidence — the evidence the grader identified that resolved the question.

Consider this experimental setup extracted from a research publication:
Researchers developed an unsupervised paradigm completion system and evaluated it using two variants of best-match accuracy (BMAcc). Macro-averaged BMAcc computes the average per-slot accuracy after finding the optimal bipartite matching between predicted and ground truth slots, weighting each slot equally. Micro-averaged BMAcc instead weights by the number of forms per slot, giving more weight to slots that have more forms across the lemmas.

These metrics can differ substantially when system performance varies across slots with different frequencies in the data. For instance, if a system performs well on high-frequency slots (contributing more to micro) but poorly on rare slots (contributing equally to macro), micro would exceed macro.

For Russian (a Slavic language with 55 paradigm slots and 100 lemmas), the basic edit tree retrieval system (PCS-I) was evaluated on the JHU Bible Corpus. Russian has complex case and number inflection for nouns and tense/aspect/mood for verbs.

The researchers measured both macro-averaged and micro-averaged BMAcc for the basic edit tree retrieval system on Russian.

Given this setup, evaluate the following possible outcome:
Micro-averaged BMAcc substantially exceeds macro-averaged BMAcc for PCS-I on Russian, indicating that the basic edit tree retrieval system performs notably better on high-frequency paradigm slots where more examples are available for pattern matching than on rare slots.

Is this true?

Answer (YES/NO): YES